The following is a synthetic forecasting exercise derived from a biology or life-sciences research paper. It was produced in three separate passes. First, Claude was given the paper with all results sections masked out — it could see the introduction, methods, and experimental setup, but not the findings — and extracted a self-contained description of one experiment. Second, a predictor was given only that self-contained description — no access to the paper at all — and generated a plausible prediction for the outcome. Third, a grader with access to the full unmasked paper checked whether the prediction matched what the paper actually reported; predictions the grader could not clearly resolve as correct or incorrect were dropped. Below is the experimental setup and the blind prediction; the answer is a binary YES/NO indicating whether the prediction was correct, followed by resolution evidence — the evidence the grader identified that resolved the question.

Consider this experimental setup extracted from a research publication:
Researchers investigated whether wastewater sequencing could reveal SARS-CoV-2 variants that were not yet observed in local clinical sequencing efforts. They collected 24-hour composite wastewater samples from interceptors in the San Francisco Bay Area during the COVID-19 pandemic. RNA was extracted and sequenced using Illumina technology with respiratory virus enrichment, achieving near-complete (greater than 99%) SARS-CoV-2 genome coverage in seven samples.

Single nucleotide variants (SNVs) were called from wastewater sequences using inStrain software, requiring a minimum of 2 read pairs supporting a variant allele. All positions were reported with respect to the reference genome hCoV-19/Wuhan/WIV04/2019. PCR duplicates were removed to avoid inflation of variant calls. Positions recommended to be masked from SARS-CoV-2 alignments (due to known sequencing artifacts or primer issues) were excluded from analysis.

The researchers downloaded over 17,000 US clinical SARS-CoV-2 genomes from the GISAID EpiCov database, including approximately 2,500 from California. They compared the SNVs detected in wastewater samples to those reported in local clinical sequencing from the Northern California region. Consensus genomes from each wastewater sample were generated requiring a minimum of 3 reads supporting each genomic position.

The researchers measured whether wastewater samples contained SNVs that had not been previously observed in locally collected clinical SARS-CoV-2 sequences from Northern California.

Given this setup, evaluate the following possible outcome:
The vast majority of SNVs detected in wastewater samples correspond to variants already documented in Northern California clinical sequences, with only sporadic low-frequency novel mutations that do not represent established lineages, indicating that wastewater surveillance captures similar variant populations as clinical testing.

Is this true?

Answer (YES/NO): NO